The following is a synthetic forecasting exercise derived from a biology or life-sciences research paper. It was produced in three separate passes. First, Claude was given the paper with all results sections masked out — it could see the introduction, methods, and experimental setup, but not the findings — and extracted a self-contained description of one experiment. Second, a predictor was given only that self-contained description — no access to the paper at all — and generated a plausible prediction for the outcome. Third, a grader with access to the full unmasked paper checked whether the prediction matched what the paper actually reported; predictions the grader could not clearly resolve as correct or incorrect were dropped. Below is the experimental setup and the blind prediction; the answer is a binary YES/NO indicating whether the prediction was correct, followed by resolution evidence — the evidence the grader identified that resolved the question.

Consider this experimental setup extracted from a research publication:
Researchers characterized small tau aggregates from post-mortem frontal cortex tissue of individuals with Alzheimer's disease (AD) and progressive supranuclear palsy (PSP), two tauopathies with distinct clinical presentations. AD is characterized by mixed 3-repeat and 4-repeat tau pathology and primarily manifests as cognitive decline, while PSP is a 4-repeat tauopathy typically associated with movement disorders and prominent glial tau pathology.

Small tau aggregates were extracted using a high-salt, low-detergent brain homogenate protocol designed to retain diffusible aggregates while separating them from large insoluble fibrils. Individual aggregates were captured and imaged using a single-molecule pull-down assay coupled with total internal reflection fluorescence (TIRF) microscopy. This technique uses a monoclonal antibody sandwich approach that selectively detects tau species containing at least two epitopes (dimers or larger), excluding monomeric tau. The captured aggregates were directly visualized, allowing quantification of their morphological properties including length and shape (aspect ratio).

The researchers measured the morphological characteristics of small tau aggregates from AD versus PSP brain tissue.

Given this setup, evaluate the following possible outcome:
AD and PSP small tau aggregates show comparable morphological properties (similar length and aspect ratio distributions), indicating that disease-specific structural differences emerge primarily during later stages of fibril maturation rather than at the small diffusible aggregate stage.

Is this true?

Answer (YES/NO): NO